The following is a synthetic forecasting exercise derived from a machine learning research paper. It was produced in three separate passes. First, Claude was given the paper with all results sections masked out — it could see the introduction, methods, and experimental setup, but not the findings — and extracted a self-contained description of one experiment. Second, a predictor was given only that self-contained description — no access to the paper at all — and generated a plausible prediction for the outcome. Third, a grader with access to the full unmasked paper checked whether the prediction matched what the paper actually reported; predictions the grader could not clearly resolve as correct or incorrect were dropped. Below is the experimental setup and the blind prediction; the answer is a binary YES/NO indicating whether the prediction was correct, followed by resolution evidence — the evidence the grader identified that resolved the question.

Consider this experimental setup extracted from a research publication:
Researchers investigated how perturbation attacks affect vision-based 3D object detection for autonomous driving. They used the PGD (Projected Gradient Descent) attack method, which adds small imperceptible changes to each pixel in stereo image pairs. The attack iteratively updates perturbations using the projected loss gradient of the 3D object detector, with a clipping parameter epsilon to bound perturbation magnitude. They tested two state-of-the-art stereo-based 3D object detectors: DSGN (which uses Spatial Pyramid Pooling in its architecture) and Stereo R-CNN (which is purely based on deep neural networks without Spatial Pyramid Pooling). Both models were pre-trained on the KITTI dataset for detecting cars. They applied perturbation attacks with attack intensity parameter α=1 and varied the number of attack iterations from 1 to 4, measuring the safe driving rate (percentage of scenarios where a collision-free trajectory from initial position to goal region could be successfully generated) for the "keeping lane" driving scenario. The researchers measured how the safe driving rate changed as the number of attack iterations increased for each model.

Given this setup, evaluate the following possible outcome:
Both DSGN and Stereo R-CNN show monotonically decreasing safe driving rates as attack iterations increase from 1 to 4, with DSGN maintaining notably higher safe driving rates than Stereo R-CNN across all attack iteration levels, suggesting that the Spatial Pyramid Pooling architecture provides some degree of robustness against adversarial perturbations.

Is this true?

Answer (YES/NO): NO